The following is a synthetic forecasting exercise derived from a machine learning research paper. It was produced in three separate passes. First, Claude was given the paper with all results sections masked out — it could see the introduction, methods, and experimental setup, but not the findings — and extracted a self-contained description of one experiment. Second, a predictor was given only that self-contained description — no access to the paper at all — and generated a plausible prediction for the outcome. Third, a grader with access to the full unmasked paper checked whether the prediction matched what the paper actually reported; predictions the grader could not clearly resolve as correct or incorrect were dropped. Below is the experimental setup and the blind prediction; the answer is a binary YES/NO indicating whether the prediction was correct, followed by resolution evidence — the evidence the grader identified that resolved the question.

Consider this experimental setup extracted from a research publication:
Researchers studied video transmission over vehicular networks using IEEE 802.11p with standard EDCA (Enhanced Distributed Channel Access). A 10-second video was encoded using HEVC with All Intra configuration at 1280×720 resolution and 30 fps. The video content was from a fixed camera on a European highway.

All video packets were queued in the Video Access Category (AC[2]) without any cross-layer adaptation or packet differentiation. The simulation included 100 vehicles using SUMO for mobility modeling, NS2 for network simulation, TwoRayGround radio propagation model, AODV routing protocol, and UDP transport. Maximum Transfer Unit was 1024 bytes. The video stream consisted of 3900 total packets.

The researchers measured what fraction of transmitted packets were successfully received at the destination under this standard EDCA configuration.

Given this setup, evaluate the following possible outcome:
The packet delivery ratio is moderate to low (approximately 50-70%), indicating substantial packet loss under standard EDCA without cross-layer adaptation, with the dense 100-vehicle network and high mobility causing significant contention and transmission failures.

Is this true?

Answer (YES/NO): YES